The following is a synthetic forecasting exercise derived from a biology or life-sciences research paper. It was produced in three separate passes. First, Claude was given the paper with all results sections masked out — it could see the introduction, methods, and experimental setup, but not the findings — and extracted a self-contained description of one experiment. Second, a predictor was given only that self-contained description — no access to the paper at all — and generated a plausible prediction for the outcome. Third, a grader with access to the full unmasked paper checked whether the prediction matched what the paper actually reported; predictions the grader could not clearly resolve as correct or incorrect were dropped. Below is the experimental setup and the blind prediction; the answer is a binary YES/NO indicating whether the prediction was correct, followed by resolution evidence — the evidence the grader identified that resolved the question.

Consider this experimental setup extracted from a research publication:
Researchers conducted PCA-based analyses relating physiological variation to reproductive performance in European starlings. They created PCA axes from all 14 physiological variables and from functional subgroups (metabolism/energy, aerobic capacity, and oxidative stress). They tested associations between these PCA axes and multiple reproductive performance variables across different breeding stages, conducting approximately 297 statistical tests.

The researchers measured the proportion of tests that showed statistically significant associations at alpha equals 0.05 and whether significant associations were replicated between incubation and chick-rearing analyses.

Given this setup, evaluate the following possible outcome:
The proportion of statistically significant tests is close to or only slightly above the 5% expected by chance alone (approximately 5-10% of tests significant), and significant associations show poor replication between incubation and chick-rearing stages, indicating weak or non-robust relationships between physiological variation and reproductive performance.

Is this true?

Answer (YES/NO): YES